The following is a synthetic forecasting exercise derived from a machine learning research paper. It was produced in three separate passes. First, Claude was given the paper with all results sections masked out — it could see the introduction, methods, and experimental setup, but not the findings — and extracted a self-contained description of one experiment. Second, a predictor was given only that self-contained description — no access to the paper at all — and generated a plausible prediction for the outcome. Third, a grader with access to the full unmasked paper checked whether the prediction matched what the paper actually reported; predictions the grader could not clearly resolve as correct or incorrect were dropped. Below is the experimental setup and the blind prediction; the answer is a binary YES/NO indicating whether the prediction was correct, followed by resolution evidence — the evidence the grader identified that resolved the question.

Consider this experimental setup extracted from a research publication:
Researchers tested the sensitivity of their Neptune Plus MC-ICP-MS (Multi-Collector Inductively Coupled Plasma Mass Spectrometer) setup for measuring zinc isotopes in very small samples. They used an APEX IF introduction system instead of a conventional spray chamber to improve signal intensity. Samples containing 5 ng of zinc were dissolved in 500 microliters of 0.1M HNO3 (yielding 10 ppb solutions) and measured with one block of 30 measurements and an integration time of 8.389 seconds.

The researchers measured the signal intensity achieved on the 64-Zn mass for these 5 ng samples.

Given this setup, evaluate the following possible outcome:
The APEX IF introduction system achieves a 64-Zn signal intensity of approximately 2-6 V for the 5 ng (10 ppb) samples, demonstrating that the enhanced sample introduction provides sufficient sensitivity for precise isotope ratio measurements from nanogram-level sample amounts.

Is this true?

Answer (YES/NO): NO